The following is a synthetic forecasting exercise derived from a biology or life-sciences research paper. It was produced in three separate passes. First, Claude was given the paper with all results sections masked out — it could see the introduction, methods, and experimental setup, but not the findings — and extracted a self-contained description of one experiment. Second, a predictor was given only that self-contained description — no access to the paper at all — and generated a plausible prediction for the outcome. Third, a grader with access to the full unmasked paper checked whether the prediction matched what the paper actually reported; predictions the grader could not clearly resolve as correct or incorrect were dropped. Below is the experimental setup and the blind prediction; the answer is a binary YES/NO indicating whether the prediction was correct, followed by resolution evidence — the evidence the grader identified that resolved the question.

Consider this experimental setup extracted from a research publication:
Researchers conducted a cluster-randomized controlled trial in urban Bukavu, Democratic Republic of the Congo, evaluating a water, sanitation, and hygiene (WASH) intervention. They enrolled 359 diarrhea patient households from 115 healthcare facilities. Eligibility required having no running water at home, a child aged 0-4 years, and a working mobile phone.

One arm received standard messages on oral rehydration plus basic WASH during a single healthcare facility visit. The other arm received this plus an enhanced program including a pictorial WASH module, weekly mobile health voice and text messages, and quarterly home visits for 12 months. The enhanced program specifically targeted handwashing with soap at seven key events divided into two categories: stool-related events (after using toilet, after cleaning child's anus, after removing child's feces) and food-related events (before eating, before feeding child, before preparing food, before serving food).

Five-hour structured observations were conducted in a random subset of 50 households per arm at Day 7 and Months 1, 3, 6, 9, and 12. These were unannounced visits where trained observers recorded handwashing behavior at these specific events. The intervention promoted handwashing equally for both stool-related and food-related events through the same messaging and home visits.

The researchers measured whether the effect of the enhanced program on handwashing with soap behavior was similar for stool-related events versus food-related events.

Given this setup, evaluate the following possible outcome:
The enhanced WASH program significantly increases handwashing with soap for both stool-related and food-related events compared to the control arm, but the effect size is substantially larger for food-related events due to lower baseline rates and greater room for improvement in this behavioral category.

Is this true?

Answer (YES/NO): NO